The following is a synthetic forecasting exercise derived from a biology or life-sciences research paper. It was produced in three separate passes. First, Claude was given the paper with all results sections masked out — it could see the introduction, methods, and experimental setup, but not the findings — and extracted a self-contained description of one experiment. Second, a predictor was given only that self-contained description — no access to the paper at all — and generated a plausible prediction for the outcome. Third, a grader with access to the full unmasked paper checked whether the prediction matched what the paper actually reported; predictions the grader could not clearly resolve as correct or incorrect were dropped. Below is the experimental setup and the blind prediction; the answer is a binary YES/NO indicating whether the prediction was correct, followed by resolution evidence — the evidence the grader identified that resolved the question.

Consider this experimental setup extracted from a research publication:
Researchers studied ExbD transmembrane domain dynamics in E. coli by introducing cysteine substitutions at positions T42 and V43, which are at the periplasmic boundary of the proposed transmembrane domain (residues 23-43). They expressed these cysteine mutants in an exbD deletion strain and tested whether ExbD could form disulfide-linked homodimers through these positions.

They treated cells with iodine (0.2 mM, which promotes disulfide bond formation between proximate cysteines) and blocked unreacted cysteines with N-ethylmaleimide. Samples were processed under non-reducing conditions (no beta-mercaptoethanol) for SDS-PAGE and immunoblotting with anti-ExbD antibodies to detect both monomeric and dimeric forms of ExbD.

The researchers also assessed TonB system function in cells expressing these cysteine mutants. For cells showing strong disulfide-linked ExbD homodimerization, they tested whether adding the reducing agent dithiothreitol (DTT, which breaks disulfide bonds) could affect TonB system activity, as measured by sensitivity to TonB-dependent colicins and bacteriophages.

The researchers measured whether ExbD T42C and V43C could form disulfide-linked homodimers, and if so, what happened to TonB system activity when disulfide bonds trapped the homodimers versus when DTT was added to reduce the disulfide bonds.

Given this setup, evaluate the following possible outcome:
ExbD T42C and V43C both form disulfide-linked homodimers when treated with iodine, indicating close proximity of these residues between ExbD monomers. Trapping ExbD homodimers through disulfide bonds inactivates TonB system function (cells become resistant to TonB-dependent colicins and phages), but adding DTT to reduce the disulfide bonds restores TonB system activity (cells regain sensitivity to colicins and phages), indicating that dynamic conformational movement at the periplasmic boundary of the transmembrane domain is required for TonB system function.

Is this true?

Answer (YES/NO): NO